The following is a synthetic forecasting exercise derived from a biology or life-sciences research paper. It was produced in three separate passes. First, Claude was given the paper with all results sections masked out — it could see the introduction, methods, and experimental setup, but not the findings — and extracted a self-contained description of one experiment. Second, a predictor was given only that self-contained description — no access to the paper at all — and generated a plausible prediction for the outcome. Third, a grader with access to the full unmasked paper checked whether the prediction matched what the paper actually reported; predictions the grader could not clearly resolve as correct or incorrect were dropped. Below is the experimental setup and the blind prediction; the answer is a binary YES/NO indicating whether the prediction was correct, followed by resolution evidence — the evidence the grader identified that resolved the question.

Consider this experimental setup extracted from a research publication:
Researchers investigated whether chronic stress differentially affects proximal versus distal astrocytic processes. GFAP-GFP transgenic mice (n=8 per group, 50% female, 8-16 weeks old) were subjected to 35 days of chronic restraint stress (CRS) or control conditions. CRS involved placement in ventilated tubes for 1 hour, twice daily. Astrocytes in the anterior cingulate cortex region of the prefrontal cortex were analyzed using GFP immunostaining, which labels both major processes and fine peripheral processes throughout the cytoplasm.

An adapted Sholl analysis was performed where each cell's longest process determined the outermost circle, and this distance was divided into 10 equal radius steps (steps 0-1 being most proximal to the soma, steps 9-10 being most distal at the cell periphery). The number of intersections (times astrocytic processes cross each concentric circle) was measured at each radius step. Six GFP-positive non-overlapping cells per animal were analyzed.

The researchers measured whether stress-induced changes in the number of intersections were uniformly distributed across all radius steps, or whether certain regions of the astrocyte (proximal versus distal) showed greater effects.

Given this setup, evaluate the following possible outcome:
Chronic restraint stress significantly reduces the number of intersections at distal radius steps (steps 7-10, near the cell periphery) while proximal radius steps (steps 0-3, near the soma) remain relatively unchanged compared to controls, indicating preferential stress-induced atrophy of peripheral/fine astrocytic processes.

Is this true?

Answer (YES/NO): NO